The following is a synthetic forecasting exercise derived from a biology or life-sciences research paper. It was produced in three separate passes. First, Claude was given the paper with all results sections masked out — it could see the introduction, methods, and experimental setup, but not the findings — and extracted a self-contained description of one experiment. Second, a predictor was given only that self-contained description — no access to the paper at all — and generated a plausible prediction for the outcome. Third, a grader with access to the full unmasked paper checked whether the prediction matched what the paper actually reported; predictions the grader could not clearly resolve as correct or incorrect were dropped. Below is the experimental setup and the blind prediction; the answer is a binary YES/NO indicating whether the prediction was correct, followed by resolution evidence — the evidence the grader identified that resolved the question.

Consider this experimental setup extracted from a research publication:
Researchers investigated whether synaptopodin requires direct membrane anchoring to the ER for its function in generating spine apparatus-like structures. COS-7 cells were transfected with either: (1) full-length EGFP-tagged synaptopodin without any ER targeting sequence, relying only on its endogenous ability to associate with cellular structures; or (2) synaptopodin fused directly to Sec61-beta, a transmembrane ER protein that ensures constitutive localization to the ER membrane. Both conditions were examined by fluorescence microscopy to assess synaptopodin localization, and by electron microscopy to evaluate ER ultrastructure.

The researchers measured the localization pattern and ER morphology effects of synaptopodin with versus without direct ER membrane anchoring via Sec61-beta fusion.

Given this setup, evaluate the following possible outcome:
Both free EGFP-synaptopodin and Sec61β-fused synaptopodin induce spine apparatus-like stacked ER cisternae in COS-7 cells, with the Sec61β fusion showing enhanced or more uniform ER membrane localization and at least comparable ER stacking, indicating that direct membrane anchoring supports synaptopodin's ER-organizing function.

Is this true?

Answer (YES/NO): NO